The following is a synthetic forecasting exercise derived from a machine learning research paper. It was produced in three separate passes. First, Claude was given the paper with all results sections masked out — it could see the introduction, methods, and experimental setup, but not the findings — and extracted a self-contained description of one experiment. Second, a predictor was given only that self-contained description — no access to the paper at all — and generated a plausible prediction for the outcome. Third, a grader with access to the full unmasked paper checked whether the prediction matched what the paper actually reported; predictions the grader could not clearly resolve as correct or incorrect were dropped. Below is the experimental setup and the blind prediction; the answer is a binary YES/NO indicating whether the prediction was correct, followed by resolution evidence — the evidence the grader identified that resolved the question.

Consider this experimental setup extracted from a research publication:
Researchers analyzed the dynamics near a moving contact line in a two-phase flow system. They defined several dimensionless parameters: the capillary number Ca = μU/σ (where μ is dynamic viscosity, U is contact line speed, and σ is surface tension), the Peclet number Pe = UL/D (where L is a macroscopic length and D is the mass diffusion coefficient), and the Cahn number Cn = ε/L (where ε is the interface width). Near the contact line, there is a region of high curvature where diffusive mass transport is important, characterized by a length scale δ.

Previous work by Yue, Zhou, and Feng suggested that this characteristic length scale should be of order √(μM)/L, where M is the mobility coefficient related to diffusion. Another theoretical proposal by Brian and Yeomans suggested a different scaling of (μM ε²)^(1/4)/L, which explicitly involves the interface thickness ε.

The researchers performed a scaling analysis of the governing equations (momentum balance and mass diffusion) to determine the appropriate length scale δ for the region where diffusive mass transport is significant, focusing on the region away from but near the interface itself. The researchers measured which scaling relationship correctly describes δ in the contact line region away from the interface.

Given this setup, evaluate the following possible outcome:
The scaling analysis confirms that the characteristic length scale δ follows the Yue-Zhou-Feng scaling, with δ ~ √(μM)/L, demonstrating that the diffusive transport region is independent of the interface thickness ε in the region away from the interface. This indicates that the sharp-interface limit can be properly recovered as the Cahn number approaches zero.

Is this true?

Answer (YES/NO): YES